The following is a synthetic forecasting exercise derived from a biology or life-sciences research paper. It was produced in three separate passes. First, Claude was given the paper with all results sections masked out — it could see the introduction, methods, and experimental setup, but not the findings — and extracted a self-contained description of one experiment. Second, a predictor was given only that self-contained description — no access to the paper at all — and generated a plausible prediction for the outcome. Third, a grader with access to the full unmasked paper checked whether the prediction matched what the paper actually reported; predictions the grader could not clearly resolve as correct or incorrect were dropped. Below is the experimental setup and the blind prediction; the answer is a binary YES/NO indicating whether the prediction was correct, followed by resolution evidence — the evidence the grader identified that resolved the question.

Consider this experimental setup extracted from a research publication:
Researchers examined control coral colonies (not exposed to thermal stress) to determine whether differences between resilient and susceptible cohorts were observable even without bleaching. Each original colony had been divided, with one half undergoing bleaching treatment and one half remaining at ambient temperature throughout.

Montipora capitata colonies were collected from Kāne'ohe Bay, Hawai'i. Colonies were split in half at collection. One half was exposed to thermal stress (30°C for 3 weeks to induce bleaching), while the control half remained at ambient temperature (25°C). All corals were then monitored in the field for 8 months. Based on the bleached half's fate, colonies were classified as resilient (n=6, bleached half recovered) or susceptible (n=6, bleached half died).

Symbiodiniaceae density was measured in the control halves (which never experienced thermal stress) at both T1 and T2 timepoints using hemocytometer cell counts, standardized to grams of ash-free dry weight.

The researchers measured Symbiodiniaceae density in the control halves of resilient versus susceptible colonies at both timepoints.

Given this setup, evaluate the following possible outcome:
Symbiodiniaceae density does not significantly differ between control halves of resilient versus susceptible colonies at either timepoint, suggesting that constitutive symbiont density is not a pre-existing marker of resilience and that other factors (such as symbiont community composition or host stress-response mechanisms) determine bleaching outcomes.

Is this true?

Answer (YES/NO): YES